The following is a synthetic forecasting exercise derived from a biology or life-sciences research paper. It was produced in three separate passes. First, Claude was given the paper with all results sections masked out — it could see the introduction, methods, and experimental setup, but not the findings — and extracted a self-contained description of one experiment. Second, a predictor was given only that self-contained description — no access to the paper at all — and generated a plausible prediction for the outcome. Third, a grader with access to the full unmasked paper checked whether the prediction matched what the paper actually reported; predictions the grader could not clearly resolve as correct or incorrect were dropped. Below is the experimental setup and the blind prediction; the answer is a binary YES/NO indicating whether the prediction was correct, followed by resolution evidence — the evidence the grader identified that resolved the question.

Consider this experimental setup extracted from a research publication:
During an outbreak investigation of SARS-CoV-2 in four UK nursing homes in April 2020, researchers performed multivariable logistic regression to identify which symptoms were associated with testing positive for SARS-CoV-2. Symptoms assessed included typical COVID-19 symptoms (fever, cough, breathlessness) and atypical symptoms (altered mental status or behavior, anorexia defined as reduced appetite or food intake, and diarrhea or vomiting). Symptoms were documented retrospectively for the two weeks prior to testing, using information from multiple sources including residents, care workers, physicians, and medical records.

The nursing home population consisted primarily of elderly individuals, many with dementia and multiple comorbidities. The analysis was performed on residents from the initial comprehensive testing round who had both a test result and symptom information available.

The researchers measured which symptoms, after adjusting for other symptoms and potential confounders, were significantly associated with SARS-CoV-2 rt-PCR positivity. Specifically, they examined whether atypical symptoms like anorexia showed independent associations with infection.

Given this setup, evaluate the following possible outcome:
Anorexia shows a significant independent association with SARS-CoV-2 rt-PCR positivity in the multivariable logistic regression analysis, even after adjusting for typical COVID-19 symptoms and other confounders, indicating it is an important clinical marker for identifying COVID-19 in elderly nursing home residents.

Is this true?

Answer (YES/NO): YES